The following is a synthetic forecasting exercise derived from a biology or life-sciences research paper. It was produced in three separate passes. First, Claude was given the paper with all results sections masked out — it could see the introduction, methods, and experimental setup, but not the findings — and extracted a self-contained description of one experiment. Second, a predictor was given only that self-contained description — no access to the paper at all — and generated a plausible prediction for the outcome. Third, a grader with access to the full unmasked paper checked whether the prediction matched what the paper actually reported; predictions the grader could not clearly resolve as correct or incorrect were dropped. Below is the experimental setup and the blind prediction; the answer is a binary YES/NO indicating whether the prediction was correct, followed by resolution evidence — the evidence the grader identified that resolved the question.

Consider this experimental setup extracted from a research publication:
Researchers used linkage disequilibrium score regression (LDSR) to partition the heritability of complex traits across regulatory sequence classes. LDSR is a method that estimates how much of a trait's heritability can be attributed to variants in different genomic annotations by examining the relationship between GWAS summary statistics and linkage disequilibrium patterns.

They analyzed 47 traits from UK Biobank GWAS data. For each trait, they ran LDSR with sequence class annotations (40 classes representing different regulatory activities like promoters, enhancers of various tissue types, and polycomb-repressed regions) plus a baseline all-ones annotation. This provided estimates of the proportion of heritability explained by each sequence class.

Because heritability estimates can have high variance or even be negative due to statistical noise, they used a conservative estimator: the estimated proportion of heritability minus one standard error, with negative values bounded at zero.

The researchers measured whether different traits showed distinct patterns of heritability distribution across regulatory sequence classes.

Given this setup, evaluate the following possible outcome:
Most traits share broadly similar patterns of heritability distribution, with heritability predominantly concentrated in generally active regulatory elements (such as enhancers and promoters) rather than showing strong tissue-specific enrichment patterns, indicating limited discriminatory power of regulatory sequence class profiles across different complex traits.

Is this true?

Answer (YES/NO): NO